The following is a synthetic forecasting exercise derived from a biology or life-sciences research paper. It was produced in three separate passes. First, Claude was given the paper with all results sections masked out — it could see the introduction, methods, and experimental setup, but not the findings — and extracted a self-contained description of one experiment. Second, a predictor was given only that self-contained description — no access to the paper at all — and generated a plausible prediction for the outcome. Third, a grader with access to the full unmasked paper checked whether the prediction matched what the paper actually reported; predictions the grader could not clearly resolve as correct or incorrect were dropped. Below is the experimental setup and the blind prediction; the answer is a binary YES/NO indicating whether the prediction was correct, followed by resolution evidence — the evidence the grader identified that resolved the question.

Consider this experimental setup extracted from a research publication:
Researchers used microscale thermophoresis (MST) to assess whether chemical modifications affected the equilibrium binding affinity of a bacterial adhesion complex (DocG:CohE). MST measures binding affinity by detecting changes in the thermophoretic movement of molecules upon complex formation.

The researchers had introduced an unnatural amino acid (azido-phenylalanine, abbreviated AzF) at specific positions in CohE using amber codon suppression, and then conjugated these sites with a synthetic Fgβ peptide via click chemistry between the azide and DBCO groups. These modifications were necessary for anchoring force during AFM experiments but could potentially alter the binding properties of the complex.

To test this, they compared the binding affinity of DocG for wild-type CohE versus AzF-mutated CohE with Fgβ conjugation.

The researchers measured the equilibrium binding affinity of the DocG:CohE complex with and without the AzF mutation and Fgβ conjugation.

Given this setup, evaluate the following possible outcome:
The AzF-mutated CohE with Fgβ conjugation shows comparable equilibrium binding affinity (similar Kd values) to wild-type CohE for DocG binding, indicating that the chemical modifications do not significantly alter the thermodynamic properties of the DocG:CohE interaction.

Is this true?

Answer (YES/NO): YES